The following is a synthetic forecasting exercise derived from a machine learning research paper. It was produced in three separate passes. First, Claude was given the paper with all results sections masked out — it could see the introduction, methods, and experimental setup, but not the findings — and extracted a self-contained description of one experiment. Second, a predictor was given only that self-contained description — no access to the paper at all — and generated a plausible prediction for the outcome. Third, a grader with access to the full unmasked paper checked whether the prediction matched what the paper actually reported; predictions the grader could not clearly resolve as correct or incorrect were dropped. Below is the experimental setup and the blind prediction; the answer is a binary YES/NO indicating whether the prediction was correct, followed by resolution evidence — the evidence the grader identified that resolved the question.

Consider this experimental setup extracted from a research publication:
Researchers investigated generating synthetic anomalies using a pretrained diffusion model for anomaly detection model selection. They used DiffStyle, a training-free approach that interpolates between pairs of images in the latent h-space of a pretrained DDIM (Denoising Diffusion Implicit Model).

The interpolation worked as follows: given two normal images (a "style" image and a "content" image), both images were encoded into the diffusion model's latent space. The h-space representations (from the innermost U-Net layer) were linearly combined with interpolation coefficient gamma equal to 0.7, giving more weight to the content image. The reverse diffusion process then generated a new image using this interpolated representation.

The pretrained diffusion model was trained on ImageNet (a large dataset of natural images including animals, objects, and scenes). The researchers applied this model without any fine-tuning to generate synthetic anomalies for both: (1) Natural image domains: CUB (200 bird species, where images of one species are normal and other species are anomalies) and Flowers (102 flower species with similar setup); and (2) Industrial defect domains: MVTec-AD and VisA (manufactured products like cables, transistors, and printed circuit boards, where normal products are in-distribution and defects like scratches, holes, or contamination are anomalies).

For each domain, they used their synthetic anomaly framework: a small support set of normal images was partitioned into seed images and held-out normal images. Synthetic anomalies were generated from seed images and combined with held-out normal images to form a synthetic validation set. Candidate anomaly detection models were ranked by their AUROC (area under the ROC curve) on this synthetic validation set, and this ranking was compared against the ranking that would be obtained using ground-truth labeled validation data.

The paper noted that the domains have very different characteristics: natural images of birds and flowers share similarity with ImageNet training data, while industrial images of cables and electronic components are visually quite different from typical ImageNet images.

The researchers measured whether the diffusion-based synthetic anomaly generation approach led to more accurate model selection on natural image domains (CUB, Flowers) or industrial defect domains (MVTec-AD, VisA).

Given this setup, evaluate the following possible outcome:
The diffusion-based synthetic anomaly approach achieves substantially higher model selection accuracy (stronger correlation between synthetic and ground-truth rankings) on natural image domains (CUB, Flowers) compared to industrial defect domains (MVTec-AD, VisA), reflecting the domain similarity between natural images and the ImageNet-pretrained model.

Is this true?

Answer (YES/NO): YES